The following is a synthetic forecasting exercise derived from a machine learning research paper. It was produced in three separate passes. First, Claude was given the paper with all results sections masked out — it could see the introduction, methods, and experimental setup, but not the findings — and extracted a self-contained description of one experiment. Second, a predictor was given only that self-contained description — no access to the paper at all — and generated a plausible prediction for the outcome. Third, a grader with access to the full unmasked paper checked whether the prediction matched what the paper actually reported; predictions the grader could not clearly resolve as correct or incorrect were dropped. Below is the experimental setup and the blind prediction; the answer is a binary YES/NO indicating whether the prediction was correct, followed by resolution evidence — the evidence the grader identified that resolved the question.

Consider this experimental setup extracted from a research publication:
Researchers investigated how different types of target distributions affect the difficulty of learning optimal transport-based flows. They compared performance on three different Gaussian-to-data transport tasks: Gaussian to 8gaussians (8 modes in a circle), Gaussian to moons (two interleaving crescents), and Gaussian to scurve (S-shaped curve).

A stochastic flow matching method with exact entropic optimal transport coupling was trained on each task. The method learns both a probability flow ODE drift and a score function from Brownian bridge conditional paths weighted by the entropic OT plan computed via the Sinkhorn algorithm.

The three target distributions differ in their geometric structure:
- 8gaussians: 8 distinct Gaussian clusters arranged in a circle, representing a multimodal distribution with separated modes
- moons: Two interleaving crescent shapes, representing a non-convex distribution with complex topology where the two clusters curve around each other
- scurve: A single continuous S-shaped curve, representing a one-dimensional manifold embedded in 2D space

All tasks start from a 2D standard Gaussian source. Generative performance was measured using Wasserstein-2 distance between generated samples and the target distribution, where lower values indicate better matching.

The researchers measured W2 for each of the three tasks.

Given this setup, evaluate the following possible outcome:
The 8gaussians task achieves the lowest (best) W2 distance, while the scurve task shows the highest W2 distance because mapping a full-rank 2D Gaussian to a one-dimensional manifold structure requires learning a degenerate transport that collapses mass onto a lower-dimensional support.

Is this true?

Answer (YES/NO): NO